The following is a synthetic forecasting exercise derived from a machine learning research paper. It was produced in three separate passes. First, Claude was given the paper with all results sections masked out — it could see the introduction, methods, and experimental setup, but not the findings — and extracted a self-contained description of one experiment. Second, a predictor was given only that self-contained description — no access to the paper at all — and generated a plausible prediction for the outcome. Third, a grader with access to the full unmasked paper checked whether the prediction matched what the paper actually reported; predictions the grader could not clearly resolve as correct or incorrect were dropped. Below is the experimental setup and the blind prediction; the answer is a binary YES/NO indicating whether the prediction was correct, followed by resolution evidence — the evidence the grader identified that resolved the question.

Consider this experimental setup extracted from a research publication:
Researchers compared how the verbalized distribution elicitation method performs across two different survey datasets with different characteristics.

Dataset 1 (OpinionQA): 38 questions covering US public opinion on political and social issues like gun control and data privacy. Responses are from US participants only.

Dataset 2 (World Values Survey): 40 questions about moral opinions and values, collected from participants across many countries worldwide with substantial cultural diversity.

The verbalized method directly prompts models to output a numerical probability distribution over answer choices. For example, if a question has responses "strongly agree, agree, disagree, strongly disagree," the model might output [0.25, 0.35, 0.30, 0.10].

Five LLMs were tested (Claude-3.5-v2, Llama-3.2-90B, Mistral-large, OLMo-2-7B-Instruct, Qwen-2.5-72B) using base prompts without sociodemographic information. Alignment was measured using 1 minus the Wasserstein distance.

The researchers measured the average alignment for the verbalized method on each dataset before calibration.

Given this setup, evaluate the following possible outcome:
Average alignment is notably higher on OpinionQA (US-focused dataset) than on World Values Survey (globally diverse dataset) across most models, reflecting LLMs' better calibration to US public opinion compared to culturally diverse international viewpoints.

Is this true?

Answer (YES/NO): YES